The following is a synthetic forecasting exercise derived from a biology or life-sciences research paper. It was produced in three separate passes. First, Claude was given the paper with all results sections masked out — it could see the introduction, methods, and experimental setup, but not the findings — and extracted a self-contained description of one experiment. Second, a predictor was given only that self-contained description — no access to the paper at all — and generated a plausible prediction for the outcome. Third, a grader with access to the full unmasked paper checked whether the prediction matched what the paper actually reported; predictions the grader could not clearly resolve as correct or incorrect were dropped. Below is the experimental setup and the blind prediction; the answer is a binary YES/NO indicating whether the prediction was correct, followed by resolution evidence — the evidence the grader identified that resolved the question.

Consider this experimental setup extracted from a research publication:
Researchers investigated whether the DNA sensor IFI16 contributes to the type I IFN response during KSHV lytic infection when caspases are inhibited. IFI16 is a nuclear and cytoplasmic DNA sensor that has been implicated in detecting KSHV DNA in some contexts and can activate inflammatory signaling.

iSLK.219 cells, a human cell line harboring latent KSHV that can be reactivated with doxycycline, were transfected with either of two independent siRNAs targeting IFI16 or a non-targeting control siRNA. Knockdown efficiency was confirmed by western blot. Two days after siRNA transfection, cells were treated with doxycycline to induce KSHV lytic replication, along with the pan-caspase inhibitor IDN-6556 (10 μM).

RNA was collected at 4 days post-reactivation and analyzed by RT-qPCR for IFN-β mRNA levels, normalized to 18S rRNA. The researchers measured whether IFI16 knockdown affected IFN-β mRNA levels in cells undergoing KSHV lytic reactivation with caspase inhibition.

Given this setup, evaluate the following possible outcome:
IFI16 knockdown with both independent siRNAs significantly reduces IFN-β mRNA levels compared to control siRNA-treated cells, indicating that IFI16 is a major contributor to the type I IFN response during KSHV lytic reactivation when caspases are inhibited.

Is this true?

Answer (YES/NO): NO